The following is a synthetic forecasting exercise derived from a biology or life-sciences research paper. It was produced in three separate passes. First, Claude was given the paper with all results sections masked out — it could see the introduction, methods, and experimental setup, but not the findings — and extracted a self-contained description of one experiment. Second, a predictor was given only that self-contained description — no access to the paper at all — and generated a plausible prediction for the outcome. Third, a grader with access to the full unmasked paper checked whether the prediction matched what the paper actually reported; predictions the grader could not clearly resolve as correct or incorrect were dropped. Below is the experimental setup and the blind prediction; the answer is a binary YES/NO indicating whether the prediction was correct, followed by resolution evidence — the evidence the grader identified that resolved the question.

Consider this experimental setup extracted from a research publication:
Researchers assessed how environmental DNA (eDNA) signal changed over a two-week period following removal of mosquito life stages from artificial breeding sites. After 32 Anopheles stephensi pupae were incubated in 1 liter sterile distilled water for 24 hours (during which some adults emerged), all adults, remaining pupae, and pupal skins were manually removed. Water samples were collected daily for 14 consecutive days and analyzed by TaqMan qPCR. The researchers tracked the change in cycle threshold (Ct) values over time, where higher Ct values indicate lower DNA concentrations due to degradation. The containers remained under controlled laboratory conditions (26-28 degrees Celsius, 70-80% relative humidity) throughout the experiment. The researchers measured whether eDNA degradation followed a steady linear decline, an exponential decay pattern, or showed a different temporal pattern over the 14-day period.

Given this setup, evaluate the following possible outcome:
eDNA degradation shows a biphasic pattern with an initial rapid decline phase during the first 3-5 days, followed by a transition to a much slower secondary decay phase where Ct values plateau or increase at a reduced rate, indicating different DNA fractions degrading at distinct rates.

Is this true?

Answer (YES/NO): NO